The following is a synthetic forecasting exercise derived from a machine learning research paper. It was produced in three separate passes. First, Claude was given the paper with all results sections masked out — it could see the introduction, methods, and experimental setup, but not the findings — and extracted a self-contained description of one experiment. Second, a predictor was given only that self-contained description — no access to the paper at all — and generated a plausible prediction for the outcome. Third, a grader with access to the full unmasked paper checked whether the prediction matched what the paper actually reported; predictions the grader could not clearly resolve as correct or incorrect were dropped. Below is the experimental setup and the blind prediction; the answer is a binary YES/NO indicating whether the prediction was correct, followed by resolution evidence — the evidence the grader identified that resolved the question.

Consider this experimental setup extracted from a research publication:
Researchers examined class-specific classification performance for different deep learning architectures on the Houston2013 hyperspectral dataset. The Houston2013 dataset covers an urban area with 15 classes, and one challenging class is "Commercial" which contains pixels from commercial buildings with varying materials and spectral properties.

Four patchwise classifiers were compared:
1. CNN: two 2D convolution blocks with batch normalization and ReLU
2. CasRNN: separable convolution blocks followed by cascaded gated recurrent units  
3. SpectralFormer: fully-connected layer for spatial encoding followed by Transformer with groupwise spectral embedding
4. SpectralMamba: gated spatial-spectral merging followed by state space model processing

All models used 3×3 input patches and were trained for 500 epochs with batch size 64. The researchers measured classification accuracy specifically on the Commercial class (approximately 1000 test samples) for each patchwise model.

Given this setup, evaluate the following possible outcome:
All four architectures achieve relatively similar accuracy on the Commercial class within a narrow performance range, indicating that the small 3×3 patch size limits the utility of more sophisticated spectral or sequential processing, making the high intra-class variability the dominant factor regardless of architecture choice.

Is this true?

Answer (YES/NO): NO